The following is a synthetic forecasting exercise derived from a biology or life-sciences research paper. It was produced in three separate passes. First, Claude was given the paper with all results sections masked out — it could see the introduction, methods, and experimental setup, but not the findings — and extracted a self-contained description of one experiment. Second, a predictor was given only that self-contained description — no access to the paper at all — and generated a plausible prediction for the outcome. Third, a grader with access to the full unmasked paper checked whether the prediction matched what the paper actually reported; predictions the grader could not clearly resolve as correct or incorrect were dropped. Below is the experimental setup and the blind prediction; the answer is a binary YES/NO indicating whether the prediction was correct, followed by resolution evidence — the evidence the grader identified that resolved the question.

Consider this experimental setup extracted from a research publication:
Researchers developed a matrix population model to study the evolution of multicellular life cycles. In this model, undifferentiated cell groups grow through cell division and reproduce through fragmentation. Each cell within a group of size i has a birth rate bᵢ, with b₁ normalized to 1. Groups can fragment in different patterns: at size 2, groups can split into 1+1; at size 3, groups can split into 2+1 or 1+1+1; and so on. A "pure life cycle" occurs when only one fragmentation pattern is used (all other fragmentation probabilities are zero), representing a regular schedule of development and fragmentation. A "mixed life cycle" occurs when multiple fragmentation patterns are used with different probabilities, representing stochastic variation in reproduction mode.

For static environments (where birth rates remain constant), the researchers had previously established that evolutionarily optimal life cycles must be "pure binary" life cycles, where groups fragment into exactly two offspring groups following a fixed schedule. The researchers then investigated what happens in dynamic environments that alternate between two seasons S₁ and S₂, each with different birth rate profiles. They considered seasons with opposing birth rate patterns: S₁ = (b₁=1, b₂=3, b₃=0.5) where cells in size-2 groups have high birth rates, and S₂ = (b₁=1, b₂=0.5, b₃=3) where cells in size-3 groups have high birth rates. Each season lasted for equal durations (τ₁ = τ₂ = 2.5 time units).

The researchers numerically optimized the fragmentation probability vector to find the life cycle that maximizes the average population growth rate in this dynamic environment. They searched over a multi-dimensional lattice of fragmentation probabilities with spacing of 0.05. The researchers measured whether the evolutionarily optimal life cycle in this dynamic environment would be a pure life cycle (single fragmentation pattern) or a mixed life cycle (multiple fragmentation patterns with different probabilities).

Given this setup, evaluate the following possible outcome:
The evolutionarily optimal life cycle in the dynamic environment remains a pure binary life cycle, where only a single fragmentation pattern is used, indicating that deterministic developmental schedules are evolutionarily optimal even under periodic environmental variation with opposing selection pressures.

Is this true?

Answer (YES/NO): YES